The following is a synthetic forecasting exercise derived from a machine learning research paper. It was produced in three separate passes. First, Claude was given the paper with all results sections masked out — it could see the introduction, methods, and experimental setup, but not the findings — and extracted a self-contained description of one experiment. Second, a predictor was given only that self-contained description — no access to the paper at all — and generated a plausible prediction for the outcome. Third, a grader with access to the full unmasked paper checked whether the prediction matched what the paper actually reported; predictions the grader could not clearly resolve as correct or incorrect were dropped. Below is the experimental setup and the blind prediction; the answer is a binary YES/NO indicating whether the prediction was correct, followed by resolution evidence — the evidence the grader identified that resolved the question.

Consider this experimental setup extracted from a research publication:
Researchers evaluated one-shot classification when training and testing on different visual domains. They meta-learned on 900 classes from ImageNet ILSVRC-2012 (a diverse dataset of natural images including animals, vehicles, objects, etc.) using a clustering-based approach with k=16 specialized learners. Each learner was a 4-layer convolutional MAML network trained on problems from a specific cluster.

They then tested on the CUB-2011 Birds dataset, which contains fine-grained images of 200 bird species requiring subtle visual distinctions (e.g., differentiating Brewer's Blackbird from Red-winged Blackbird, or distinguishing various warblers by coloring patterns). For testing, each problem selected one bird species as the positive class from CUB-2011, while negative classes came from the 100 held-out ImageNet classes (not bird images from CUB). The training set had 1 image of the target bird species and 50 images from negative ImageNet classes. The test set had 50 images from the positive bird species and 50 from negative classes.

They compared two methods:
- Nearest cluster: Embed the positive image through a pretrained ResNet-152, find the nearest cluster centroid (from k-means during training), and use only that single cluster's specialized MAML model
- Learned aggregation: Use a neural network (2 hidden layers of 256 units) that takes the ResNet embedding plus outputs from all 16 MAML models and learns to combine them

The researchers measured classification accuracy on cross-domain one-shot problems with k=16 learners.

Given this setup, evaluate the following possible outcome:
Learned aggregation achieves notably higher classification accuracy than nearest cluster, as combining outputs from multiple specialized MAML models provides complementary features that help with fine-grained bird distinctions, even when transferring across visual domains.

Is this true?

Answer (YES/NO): NO